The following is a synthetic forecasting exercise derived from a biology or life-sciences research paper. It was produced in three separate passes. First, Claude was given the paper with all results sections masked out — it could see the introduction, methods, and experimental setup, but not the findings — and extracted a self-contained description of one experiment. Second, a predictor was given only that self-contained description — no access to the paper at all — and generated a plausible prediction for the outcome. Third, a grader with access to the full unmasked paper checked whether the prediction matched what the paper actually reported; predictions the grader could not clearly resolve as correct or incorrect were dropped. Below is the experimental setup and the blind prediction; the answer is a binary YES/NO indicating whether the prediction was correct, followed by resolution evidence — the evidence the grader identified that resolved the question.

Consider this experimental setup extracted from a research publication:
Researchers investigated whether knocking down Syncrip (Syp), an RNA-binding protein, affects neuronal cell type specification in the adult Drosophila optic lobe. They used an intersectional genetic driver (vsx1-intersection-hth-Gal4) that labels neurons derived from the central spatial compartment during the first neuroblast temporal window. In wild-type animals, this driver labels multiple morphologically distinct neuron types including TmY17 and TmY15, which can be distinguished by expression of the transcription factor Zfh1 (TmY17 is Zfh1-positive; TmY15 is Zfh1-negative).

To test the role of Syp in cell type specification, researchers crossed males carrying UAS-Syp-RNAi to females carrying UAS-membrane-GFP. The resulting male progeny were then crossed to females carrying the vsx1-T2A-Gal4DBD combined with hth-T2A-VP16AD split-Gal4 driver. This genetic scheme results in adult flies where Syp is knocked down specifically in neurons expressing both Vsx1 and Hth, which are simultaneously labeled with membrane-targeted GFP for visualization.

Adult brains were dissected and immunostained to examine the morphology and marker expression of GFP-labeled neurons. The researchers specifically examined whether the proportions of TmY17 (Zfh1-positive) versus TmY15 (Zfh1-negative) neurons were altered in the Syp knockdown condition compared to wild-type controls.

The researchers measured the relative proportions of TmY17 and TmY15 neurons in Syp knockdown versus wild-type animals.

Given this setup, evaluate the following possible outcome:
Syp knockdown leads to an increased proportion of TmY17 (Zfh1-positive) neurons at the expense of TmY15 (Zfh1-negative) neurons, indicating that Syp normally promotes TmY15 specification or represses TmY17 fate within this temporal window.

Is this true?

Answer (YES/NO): YES